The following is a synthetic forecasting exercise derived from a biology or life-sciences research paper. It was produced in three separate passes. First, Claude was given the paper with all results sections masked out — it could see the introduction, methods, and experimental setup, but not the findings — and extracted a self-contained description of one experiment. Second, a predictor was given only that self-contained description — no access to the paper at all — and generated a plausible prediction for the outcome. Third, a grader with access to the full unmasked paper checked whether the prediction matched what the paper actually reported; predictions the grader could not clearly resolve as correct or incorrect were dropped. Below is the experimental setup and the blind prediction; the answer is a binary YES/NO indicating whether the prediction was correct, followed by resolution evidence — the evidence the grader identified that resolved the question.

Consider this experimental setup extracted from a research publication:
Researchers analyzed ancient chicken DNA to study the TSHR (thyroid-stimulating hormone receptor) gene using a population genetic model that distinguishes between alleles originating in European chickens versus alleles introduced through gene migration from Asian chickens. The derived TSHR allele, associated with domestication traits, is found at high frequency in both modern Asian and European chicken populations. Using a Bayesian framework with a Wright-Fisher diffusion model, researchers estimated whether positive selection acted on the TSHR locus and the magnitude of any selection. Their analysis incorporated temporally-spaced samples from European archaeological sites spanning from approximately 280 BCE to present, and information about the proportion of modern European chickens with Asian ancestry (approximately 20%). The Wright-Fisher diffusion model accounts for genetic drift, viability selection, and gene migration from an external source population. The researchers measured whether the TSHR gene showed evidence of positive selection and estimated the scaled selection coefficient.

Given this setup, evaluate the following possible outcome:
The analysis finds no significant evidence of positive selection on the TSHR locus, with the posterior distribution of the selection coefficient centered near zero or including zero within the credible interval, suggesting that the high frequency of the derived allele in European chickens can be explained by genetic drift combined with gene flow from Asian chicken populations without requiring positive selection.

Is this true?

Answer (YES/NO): NO